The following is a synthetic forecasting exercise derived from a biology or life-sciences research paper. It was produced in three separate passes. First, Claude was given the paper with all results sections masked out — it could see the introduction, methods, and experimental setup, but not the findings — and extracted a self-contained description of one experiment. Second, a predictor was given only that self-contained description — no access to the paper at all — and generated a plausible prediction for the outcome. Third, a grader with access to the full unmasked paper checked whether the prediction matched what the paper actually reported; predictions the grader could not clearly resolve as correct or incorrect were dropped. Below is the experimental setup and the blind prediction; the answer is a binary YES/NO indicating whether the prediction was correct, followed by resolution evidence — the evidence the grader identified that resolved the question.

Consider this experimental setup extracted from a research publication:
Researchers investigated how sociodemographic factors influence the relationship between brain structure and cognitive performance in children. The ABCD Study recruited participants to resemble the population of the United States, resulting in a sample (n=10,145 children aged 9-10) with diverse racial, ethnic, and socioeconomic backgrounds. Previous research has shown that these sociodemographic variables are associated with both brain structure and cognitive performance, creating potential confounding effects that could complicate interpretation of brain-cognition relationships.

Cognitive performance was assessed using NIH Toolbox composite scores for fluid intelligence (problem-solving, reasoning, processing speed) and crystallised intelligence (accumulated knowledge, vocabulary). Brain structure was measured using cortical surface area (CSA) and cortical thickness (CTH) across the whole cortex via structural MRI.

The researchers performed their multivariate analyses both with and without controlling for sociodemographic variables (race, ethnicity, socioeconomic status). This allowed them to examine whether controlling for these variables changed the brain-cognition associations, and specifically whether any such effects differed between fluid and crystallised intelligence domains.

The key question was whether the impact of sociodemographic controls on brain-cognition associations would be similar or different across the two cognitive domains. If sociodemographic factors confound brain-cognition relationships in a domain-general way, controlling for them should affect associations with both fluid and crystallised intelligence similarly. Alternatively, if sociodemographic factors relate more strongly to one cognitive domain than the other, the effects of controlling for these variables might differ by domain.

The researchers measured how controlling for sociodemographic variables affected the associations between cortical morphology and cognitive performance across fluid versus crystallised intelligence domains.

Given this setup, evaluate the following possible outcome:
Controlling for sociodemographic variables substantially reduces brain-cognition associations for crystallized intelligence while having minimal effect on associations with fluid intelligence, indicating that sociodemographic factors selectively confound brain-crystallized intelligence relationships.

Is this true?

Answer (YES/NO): NO